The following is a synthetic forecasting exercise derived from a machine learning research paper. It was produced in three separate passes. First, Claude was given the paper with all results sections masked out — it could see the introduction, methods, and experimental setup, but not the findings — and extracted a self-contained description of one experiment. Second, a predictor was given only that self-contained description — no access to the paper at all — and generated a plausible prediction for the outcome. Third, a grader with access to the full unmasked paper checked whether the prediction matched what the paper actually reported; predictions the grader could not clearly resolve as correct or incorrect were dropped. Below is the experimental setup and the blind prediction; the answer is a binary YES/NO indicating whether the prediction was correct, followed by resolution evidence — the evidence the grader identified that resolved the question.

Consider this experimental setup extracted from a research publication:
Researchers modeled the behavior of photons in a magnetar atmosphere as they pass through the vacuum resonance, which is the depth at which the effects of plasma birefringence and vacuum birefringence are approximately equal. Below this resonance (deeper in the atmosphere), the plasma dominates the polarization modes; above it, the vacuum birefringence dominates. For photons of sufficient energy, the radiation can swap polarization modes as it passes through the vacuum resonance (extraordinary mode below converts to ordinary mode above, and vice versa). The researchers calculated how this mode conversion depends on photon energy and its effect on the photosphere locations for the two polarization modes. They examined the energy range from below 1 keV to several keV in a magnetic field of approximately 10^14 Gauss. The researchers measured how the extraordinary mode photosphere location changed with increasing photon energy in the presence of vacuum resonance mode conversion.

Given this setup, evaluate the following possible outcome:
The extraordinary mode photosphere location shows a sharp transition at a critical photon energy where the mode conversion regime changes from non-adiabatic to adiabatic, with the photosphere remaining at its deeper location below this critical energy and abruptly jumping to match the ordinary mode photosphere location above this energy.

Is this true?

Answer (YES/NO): NO